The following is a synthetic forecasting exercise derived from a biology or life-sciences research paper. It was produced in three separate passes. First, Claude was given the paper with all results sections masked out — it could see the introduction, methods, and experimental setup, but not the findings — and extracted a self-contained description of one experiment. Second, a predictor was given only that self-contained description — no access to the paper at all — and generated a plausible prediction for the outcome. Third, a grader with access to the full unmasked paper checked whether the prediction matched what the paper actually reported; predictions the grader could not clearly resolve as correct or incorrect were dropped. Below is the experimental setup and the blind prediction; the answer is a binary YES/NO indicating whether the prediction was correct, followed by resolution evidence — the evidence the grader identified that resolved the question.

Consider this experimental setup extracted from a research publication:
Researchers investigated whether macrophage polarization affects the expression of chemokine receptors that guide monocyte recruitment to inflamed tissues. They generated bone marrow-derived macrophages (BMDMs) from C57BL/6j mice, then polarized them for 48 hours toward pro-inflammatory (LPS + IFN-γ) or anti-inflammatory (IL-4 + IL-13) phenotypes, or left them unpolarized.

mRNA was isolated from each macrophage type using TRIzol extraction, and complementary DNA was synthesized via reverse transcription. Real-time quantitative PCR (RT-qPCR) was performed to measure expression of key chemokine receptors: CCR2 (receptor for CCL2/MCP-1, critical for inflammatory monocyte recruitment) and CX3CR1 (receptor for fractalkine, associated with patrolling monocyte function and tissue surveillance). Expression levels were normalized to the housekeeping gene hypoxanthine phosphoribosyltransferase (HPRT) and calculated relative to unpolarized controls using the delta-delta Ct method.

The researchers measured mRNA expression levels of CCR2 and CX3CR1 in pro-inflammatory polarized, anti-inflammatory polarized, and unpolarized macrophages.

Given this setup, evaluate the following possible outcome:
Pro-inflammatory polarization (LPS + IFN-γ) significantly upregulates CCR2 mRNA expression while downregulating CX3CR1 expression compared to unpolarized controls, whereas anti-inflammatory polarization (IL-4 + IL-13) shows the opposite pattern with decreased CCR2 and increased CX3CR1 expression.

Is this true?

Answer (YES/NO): NO